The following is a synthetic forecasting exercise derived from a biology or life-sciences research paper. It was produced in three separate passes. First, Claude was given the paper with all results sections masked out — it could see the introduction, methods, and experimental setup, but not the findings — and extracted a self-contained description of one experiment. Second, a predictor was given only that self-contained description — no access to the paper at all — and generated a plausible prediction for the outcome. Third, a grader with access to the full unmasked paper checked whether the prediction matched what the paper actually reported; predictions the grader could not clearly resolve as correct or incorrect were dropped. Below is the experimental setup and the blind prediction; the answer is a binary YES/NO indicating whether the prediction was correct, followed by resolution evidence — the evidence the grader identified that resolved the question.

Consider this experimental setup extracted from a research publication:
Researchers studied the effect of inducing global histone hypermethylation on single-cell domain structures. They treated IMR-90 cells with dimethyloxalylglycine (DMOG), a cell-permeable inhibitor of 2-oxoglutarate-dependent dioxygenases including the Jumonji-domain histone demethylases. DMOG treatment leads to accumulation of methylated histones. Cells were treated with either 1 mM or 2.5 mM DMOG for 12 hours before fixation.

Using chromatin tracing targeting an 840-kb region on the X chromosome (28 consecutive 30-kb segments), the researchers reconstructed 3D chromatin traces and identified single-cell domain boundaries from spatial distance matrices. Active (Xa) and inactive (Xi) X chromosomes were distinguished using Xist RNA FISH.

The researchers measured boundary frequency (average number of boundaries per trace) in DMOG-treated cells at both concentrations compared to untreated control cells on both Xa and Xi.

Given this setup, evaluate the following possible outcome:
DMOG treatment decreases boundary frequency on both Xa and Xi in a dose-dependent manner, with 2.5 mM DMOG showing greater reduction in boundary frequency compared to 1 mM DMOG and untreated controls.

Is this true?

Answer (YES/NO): NO